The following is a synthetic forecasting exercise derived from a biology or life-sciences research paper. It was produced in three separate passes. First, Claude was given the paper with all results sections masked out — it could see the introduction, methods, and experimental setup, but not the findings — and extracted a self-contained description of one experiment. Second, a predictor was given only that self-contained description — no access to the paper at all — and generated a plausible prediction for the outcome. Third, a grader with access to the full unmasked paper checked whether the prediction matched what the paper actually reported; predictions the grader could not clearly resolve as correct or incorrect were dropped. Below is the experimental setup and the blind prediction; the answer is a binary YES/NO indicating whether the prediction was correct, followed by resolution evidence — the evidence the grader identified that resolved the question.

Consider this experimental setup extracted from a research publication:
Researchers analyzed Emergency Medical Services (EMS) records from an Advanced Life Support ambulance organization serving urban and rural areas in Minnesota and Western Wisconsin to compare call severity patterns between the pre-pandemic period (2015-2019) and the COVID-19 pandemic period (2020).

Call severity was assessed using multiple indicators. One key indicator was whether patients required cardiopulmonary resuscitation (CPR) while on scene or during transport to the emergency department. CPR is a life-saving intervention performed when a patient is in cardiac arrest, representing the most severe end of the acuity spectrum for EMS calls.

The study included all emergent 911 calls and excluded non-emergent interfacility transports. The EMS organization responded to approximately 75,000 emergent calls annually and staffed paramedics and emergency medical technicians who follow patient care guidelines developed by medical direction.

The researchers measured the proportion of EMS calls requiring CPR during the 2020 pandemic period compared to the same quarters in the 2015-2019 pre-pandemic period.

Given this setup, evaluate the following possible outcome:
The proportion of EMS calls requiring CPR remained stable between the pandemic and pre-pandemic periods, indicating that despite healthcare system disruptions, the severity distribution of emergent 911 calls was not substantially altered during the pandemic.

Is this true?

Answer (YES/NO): NO